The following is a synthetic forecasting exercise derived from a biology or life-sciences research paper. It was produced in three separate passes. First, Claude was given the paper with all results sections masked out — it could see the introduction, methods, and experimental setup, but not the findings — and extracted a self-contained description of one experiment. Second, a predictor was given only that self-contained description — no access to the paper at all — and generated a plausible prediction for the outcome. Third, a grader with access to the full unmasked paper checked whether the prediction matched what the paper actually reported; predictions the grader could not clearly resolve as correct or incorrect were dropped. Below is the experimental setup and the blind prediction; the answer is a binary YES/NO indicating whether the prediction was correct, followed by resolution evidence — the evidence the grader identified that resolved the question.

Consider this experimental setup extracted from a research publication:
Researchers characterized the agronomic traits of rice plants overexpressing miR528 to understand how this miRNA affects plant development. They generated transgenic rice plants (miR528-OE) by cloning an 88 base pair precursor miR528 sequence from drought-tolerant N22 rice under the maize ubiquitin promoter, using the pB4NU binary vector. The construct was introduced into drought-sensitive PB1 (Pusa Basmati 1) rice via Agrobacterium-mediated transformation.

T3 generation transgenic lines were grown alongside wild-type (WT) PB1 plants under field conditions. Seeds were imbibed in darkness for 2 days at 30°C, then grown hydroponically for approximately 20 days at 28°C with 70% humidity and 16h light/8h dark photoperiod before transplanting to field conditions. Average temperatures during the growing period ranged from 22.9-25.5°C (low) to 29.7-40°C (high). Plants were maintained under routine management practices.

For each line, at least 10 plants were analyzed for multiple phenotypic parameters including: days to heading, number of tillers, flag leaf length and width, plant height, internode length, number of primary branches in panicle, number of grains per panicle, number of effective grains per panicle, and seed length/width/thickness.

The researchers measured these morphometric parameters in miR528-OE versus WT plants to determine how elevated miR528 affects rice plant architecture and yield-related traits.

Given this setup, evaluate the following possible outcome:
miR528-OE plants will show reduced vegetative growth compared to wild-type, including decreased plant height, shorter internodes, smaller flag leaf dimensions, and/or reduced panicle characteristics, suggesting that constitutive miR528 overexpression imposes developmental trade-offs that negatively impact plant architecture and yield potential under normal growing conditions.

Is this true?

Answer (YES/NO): NO